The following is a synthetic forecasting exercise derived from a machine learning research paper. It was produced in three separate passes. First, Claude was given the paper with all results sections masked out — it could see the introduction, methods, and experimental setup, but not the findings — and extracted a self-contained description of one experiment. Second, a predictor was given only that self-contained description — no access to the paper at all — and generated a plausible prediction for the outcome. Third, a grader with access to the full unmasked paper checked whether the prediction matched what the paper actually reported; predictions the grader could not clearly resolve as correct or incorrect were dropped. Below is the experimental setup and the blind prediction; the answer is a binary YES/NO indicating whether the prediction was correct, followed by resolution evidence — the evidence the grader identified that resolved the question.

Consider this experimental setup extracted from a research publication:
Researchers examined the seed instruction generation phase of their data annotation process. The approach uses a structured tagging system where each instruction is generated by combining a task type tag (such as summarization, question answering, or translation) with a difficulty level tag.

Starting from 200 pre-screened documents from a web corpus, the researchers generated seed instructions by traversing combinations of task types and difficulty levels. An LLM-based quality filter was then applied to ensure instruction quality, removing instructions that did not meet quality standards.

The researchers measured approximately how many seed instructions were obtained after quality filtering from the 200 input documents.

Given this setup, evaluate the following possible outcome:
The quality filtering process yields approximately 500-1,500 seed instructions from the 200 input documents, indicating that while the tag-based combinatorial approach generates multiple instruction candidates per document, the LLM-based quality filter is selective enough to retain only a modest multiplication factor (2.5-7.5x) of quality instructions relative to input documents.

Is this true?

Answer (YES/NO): YES